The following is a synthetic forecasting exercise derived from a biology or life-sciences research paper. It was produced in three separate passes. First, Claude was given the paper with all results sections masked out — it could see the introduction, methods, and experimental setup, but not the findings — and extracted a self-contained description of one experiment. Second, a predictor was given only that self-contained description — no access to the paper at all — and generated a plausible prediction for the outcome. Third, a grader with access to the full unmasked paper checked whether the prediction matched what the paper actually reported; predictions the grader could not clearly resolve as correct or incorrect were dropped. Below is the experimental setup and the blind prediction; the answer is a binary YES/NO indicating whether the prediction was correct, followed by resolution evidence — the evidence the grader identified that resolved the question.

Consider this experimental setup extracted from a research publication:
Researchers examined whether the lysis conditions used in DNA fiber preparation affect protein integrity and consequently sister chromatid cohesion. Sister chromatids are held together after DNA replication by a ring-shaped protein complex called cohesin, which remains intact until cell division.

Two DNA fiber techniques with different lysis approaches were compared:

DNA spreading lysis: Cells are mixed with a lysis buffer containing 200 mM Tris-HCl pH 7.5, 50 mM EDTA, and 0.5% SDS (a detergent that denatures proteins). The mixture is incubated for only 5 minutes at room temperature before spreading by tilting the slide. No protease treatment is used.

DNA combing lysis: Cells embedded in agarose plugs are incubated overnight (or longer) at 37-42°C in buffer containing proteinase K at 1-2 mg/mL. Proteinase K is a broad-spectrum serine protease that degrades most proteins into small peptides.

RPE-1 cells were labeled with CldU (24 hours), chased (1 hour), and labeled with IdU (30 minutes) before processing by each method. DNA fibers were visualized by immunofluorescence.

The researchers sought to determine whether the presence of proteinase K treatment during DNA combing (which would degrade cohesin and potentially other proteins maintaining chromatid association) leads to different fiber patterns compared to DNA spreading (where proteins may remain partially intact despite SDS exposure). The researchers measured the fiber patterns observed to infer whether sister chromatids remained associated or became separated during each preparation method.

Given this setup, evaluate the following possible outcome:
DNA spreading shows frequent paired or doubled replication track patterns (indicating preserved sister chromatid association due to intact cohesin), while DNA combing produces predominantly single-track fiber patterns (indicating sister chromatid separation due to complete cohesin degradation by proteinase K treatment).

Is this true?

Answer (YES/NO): NO